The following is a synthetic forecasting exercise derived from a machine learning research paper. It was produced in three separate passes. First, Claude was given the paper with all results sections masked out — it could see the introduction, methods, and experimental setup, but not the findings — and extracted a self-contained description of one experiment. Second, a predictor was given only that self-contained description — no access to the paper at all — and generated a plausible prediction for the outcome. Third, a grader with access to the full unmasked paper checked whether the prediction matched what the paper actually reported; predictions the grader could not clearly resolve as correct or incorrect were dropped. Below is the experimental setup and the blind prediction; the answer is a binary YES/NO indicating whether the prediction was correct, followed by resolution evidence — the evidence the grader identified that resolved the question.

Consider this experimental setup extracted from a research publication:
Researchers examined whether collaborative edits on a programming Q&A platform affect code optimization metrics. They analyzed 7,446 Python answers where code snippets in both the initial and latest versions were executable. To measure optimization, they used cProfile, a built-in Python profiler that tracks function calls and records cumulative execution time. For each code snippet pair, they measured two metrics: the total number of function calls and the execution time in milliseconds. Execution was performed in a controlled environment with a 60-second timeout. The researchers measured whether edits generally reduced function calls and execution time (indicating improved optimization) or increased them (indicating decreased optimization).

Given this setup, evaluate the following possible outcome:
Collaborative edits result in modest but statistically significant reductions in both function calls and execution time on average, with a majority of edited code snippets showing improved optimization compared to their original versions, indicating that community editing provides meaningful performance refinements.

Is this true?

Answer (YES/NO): NO